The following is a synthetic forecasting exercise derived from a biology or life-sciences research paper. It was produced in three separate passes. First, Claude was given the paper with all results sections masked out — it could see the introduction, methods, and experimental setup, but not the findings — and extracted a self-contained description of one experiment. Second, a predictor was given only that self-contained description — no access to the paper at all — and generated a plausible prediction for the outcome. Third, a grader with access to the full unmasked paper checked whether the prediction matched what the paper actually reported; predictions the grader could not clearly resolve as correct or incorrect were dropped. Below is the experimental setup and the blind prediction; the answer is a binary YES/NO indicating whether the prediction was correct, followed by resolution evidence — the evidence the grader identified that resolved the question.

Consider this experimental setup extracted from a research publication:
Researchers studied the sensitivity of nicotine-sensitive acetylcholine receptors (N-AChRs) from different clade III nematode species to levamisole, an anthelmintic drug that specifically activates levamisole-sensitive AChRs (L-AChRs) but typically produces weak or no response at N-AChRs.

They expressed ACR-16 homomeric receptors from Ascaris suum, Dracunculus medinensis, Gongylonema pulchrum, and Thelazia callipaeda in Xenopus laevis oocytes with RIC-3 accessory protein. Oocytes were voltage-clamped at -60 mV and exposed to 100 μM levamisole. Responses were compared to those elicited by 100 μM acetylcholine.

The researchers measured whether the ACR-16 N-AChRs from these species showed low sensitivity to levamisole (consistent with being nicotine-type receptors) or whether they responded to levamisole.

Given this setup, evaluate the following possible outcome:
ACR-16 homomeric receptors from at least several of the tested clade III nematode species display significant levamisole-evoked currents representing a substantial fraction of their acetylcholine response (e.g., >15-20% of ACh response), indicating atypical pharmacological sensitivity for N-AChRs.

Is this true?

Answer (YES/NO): NO